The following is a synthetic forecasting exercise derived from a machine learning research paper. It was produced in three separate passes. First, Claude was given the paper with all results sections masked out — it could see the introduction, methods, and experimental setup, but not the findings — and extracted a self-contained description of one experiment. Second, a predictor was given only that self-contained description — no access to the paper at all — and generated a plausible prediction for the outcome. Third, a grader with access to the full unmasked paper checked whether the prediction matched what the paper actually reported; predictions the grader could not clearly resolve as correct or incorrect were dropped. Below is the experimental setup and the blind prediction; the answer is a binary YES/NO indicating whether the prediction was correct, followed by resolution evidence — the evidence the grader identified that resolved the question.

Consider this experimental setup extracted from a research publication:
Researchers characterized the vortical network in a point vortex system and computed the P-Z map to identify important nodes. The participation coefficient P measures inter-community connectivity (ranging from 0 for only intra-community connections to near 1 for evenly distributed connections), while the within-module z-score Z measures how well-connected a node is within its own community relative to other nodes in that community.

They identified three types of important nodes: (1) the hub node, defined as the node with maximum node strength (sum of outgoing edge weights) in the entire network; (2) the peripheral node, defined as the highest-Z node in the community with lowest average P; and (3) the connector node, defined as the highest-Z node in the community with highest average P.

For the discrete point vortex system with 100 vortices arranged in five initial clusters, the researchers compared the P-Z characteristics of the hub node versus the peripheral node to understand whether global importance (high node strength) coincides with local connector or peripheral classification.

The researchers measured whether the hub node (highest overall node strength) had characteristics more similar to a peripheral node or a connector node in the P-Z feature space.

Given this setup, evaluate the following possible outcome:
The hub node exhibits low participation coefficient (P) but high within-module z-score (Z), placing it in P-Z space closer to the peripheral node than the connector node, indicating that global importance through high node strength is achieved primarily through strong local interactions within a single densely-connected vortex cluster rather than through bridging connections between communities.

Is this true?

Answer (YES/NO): YES